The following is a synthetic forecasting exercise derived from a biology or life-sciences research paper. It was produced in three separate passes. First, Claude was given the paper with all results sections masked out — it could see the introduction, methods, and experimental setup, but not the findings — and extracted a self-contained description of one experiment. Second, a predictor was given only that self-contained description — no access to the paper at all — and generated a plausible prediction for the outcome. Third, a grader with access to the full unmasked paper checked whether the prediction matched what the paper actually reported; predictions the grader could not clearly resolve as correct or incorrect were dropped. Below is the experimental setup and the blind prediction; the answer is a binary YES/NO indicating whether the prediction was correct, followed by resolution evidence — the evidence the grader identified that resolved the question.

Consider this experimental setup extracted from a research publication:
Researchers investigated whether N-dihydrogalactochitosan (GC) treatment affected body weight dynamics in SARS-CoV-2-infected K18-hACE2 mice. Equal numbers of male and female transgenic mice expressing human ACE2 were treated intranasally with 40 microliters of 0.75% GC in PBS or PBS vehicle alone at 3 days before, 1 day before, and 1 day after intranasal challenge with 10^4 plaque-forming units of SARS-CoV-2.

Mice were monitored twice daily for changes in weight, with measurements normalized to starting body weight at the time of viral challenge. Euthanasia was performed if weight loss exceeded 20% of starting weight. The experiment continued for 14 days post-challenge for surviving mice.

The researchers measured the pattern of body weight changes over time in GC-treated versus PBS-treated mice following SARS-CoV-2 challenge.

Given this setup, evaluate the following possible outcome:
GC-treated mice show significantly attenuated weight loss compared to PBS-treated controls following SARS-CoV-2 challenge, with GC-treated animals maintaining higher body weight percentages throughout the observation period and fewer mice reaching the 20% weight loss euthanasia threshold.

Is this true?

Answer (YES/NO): YES